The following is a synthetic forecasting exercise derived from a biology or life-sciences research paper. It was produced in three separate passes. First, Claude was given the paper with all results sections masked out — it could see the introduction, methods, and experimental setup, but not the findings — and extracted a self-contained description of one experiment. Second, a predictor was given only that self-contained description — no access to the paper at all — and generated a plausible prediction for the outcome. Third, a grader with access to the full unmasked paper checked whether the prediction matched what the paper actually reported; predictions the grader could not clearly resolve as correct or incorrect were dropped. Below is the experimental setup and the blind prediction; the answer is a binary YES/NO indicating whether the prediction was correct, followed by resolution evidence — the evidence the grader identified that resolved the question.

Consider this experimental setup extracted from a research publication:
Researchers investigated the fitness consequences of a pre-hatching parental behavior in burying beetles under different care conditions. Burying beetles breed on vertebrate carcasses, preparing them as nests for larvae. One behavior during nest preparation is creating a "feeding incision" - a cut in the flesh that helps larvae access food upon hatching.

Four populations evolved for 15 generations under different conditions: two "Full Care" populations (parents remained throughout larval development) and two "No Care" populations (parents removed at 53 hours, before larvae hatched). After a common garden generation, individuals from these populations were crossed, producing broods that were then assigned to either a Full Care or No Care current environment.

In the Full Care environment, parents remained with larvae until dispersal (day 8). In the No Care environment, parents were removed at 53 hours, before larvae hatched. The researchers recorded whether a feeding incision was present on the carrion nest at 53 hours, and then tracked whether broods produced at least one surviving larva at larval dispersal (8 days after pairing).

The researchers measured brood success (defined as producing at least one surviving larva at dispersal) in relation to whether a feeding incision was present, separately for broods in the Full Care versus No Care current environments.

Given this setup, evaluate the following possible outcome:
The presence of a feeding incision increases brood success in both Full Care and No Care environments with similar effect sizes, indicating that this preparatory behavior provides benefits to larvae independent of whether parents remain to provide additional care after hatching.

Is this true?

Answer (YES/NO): NO